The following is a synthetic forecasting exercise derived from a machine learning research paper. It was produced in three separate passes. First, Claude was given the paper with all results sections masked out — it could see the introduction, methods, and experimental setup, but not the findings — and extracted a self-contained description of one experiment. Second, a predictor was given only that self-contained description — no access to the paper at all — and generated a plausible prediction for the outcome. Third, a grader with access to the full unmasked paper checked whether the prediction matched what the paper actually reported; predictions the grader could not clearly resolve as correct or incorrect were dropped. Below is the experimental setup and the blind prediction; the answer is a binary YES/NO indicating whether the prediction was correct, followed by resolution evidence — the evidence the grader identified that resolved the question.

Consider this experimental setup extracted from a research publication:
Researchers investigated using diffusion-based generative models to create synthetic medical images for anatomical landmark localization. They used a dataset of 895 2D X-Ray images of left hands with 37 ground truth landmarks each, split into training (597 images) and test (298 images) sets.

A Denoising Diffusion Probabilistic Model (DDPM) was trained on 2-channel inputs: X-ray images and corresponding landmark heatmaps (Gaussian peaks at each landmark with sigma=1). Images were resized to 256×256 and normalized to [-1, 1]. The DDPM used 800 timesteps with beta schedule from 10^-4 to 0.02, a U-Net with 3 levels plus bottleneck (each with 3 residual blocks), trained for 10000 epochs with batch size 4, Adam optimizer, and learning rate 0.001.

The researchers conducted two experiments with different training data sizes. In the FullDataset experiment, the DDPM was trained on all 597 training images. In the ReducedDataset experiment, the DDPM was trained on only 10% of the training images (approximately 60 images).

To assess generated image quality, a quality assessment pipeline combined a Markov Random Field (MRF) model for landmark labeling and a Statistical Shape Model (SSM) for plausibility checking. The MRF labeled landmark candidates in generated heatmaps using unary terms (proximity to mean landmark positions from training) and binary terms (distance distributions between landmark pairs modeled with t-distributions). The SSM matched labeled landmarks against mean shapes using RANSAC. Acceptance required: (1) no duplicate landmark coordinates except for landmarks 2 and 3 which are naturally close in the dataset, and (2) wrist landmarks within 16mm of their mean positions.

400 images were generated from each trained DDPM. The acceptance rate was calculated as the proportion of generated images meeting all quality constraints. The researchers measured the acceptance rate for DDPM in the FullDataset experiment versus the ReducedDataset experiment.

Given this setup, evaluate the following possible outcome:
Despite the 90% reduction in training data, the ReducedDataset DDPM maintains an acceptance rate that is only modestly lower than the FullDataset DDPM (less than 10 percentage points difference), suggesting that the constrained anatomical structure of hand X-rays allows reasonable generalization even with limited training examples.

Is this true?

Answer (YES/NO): NO